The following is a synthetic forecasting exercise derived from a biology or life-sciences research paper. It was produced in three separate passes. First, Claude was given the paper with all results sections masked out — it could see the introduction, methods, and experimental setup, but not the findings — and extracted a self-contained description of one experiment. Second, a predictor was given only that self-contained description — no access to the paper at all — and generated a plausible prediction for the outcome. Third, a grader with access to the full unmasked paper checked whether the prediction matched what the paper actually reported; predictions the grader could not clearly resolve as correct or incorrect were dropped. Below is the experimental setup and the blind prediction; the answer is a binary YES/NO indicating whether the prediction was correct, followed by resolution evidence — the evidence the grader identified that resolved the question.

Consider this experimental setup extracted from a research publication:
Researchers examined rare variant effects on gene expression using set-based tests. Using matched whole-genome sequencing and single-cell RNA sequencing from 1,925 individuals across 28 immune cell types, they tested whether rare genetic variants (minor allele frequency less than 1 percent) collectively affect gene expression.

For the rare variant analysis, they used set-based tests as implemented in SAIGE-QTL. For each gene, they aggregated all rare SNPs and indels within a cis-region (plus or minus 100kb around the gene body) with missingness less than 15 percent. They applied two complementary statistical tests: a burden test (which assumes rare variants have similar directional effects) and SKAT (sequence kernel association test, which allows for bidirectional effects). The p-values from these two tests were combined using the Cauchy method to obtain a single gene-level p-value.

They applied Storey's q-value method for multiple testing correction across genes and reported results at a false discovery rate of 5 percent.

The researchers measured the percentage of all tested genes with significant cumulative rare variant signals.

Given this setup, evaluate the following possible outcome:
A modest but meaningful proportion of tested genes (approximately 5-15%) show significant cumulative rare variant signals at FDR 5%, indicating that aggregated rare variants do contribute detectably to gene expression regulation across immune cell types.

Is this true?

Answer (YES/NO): NO